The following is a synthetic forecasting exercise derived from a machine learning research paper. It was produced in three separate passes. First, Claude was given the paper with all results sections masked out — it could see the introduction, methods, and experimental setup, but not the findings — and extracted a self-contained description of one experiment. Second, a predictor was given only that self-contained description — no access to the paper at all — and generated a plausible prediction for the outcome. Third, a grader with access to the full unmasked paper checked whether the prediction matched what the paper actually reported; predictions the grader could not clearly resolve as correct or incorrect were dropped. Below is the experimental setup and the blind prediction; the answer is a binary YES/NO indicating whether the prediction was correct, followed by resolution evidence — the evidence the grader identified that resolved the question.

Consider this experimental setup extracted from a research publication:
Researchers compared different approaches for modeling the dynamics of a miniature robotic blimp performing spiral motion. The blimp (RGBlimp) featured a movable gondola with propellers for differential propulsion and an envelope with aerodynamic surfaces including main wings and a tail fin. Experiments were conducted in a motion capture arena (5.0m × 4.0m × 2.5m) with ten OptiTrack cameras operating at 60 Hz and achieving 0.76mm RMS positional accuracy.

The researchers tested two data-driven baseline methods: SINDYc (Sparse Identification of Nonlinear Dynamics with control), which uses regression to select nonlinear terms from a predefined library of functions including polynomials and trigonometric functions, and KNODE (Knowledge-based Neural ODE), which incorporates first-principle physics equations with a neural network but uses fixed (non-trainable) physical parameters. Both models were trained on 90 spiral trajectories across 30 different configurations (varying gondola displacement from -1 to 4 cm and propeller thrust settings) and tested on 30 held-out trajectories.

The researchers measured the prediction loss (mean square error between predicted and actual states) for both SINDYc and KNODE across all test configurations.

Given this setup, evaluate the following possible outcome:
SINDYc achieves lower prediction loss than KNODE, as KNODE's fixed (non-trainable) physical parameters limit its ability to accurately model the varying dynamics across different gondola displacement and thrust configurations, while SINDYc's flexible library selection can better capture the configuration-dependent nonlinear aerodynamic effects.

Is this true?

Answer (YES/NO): NO